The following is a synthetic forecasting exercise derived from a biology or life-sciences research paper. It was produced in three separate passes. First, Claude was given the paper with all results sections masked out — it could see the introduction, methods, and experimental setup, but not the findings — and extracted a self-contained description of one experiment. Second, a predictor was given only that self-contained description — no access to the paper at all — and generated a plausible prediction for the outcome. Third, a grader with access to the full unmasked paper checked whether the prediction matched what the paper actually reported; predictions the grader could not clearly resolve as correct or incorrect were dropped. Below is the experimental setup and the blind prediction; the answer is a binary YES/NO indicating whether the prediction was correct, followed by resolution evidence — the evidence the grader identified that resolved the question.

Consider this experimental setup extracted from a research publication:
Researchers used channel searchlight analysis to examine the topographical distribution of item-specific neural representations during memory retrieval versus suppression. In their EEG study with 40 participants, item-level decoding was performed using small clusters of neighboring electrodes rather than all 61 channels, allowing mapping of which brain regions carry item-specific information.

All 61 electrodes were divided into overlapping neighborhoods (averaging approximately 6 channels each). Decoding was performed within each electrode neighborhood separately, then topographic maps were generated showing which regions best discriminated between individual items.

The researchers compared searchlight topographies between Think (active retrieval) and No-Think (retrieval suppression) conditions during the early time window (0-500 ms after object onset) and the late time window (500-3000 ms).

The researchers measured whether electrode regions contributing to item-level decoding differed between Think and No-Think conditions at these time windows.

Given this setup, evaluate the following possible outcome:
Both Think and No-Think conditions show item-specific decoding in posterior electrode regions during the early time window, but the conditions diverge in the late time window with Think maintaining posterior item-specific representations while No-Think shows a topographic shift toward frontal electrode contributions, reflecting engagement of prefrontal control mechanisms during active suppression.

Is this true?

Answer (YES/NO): NO